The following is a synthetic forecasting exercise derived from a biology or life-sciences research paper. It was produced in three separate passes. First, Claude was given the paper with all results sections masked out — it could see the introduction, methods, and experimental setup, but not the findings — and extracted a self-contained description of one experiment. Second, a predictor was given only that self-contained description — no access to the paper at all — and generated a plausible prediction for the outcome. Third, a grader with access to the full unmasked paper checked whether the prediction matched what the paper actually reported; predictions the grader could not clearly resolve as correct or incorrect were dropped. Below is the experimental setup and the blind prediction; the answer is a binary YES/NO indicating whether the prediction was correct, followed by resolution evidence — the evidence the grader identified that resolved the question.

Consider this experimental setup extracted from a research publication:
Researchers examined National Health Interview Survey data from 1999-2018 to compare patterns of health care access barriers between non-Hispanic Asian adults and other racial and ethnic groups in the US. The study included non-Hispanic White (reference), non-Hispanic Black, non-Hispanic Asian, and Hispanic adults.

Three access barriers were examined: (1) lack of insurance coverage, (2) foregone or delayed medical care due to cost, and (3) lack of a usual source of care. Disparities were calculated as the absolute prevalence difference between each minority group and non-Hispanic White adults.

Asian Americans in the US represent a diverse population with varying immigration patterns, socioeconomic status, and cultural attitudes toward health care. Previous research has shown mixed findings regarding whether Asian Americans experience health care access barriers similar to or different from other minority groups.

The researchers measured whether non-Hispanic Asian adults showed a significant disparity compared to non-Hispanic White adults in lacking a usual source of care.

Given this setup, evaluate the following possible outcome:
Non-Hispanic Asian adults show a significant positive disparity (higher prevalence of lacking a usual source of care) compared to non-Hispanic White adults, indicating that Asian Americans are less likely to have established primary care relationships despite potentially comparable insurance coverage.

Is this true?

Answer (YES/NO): NO